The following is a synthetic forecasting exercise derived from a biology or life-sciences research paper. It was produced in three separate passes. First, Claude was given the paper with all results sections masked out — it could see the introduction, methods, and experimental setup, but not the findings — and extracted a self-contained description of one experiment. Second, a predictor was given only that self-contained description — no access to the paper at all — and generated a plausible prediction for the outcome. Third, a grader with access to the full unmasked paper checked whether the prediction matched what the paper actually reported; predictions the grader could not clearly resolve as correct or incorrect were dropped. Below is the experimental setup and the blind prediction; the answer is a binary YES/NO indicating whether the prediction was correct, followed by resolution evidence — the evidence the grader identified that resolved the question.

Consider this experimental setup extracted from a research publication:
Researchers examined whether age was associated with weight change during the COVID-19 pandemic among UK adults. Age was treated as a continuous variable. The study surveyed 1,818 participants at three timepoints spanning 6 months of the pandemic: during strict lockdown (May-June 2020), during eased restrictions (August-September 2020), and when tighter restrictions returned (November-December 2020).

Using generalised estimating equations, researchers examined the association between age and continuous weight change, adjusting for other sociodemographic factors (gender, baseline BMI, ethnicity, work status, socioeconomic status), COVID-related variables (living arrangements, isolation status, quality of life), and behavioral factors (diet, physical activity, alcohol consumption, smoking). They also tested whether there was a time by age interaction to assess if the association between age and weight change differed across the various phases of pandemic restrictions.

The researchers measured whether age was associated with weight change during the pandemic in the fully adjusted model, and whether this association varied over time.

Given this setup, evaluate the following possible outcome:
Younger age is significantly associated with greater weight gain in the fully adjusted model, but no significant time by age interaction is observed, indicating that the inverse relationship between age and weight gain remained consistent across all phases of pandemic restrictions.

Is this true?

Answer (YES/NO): NO